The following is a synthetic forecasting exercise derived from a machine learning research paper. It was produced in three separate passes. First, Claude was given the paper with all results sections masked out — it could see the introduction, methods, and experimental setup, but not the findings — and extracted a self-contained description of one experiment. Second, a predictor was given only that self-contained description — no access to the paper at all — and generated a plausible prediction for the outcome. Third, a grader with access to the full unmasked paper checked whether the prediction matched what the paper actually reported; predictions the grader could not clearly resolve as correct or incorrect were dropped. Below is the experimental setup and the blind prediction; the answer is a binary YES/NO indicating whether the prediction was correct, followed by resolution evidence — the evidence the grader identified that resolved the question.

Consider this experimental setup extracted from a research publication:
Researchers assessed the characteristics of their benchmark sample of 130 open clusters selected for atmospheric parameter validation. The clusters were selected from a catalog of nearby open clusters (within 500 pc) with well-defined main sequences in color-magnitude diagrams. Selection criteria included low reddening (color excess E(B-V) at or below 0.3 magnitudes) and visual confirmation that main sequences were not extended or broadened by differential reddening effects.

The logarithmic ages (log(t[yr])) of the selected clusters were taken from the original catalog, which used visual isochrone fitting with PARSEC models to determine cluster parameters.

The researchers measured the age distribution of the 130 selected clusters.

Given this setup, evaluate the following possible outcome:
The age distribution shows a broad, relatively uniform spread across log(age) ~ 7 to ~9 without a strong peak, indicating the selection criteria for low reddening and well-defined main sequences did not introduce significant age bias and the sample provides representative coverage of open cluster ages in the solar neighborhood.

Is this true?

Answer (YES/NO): NO